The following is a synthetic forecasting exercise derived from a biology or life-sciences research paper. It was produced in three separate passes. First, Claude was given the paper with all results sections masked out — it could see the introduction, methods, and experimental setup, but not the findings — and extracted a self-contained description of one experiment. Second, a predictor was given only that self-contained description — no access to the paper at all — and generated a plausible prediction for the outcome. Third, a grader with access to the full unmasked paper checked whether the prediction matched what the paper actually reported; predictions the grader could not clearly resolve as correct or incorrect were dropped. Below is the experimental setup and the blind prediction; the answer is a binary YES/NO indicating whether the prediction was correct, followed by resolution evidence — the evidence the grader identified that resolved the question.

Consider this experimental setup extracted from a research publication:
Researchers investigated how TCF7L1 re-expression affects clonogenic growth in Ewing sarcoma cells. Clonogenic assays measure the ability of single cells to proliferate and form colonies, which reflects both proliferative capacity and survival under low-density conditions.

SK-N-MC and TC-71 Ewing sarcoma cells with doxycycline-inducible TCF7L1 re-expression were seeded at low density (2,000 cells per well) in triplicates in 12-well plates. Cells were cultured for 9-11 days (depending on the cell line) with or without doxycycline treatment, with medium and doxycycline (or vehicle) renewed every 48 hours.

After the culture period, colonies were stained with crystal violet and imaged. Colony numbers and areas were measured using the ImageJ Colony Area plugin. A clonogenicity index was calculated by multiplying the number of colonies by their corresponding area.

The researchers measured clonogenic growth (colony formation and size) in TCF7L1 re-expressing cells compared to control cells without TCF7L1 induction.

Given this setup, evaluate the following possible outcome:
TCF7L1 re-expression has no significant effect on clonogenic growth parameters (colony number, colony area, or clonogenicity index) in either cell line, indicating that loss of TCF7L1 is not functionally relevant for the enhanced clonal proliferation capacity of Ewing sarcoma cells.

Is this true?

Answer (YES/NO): NO